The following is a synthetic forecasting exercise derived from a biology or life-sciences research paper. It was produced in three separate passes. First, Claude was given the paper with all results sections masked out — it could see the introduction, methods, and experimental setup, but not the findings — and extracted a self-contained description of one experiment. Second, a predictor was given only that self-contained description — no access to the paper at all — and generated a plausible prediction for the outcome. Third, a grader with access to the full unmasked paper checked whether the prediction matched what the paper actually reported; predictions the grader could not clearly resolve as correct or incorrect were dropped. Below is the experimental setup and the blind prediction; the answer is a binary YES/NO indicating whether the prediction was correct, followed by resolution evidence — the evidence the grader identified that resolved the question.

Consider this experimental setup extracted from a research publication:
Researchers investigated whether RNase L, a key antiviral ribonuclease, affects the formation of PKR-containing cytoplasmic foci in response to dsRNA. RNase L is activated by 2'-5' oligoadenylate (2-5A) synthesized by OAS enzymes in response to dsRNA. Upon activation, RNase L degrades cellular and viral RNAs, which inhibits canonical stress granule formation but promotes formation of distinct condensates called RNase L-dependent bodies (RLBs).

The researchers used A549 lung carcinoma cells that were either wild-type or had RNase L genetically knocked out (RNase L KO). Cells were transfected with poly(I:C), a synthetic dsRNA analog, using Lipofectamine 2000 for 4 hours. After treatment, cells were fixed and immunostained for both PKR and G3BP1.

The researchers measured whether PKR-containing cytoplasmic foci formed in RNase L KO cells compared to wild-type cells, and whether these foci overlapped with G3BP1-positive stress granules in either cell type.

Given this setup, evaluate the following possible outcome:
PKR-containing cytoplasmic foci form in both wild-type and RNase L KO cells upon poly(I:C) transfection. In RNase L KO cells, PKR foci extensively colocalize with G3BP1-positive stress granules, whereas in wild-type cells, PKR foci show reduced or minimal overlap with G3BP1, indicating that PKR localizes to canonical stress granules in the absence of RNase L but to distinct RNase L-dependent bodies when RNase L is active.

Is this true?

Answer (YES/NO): NO